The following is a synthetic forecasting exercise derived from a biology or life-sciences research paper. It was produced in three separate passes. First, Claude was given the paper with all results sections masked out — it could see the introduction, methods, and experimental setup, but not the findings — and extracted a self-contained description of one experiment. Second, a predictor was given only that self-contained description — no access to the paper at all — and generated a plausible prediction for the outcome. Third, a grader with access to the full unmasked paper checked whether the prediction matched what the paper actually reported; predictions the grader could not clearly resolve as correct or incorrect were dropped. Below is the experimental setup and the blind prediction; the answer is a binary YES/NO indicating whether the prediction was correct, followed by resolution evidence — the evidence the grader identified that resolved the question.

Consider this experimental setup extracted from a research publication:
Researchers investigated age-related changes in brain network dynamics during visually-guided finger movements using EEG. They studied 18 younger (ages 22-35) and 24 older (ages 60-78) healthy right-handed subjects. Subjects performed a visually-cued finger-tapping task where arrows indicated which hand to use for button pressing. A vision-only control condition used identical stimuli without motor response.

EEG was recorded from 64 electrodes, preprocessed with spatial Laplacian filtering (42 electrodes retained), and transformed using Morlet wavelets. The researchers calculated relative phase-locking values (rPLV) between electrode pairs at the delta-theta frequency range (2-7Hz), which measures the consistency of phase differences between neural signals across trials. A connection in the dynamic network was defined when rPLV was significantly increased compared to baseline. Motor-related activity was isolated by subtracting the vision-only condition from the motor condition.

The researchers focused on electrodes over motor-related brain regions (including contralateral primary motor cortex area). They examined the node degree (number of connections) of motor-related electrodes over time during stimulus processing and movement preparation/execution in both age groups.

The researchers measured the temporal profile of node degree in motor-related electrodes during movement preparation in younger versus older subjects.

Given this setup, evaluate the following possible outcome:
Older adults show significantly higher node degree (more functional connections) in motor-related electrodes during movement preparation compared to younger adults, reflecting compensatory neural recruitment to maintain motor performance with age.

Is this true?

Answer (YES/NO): YES